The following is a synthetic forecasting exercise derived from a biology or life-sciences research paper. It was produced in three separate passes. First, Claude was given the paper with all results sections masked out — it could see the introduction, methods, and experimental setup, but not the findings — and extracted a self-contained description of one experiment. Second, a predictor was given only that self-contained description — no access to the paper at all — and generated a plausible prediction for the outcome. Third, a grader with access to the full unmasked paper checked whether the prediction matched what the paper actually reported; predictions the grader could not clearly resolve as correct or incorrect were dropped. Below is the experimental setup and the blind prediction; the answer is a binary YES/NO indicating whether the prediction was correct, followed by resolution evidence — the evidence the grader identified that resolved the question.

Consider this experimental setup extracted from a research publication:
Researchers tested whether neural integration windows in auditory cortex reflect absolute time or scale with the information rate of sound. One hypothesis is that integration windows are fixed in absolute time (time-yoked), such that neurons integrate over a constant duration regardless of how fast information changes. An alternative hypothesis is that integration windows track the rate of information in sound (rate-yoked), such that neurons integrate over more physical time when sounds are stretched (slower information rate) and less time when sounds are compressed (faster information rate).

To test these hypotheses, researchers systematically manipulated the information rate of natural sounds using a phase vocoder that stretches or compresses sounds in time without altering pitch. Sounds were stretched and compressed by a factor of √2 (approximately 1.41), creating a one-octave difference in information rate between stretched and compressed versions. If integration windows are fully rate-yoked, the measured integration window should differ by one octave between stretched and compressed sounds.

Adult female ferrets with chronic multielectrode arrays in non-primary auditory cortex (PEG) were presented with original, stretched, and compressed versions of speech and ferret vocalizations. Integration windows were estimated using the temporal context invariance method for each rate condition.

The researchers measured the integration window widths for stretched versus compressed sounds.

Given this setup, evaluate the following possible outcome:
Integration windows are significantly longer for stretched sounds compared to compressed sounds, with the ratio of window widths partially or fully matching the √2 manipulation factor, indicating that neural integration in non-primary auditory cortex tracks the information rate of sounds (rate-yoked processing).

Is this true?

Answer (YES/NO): NO